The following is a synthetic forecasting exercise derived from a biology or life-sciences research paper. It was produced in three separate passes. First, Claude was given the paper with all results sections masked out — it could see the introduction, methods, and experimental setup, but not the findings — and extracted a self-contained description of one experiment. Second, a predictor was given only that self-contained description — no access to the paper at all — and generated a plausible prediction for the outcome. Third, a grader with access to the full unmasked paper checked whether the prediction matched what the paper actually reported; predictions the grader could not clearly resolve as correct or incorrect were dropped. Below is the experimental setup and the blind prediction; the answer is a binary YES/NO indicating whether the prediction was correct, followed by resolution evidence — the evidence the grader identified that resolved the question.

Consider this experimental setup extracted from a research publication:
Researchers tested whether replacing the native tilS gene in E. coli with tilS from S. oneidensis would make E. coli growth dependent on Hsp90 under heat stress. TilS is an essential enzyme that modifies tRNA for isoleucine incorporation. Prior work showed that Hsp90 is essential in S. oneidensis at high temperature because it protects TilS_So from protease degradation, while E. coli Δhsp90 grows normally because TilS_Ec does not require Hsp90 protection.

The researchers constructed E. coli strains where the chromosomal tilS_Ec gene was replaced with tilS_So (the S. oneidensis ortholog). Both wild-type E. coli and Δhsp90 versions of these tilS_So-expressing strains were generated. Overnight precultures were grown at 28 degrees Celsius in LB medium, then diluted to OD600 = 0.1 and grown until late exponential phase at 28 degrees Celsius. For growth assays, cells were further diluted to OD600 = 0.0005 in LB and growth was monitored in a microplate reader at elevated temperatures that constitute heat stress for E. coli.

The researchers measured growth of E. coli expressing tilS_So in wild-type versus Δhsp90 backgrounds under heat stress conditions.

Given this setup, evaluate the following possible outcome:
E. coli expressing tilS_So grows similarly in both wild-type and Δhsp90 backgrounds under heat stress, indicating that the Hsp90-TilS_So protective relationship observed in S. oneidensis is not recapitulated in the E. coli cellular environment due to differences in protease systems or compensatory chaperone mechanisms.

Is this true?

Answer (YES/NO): NO